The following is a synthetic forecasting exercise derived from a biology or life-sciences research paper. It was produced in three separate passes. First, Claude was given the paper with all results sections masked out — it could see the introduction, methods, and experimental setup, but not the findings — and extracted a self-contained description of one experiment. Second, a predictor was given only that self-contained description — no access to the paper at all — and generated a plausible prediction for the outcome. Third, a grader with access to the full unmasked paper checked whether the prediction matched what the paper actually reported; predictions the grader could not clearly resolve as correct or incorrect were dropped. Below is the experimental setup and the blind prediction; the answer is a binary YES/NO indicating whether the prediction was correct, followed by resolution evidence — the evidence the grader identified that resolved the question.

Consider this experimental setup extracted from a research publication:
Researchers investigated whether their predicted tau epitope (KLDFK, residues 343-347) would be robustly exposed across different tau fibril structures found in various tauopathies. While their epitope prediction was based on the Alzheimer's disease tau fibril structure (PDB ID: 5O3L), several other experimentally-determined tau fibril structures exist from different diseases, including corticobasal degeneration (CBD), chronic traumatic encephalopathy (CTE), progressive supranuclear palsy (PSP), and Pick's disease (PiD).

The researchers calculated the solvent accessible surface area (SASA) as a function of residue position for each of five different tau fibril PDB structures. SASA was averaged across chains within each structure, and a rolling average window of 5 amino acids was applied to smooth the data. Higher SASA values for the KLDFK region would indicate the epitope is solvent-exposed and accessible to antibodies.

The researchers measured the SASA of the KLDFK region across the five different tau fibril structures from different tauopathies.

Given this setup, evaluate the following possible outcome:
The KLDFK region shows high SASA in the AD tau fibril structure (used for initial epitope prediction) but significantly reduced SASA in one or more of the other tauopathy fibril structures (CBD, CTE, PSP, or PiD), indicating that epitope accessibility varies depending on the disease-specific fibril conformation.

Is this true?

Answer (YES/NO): NO